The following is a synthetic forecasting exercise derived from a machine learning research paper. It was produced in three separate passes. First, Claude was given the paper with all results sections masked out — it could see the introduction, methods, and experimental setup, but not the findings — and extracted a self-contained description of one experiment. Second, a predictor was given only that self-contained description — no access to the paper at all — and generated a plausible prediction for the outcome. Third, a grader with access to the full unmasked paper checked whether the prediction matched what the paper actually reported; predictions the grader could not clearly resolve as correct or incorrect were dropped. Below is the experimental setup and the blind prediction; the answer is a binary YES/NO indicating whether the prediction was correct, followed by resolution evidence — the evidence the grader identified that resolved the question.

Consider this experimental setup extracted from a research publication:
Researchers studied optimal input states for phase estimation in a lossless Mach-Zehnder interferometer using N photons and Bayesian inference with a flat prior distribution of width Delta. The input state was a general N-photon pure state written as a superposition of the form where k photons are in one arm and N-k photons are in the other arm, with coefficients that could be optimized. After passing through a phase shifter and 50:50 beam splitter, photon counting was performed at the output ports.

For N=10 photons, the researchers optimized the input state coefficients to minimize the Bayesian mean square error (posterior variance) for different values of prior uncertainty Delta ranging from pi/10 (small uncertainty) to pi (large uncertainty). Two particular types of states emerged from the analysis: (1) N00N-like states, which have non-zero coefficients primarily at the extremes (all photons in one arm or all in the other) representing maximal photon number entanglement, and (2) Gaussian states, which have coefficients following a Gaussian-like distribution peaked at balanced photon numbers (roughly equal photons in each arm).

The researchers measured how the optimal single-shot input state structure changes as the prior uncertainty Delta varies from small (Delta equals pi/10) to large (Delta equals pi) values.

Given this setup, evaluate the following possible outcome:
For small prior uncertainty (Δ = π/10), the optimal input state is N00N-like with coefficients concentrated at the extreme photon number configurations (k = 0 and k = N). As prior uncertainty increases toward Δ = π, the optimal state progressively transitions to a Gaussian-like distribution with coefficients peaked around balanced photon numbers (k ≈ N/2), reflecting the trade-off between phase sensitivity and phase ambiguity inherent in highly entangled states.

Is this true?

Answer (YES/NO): YES